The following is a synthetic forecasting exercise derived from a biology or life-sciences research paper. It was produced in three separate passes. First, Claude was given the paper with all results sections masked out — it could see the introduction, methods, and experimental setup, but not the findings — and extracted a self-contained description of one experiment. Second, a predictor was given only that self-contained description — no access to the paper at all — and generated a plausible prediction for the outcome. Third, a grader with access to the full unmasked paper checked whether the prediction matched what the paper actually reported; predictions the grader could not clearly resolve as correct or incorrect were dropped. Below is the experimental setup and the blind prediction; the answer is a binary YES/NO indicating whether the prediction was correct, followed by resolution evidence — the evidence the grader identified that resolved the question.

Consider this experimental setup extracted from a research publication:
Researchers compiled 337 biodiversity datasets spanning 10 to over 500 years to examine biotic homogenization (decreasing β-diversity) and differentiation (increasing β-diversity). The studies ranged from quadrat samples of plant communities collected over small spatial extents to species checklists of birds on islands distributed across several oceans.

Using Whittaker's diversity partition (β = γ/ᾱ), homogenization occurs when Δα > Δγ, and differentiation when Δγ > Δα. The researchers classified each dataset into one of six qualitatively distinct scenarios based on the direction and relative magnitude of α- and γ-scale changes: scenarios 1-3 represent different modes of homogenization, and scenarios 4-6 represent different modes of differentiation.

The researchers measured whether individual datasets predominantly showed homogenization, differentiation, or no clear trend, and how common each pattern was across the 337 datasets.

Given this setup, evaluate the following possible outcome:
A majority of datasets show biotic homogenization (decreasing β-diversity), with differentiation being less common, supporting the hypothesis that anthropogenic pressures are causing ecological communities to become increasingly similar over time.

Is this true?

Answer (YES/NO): NO